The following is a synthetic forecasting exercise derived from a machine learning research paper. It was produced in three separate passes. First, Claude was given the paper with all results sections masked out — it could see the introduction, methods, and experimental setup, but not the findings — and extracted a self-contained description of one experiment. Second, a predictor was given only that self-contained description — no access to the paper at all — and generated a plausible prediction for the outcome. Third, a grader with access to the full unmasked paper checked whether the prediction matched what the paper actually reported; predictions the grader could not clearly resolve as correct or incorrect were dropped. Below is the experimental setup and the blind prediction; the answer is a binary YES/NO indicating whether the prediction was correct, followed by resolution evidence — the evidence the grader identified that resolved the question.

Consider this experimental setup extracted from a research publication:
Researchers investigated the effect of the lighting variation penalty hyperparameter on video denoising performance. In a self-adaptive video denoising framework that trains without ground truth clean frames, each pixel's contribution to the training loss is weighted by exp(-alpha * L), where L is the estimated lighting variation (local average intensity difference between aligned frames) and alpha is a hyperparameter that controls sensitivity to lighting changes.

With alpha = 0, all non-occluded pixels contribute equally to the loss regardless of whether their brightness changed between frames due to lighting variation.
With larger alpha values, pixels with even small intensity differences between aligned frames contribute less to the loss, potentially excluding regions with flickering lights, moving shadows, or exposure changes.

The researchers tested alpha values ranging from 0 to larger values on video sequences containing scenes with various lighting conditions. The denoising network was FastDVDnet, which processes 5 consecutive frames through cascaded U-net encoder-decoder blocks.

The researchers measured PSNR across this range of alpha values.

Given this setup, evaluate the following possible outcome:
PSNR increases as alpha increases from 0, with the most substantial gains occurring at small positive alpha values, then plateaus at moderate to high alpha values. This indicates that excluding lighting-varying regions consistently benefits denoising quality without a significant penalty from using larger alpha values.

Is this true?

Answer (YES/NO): NO